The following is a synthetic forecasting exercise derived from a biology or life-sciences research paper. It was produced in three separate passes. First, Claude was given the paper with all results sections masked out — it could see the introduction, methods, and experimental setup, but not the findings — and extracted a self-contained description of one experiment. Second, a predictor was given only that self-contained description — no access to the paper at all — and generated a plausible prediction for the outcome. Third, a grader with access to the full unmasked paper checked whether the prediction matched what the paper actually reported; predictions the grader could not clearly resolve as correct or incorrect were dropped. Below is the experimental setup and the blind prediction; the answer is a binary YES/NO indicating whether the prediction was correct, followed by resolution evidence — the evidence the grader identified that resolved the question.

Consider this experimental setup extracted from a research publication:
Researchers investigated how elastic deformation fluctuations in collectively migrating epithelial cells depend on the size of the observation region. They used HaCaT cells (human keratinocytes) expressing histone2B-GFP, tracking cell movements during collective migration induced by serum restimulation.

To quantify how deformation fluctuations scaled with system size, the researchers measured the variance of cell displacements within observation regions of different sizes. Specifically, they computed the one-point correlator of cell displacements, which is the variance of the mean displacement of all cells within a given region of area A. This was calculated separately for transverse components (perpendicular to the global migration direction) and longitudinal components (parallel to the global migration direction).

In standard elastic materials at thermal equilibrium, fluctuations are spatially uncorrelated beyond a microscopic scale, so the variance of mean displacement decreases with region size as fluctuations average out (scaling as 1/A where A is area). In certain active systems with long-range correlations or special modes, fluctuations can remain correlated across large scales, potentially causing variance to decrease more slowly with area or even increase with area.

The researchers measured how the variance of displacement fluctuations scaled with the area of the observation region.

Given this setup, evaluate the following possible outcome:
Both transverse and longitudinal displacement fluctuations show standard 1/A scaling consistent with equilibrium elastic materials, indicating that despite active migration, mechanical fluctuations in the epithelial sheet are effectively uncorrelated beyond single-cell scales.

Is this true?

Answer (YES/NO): NO